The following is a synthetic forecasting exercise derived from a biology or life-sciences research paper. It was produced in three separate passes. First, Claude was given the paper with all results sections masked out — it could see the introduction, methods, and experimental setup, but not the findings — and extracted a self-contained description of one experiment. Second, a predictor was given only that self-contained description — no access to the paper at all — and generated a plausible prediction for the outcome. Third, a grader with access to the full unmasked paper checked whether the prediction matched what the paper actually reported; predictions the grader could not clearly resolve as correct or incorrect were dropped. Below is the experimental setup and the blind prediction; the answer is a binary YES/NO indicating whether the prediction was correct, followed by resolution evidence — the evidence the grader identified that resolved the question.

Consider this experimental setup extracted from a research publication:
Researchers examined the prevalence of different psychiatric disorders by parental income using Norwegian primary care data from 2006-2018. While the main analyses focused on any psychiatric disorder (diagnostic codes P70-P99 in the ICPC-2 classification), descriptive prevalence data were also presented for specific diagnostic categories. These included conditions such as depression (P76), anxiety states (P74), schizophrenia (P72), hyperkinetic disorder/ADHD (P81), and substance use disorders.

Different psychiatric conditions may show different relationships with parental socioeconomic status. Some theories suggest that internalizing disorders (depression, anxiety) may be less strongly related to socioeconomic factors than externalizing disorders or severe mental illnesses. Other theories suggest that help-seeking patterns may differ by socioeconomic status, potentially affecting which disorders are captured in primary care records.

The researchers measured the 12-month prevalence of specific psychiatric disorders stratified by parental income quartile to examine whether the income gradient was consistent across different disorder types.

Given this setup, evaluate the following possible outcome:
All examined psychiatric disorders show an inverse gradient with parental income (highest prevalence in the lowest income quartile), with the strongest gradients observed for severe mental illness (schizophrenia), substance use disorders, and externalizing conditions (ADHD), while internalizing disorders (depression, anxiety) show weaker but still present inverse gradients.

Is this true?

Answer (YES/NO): NO